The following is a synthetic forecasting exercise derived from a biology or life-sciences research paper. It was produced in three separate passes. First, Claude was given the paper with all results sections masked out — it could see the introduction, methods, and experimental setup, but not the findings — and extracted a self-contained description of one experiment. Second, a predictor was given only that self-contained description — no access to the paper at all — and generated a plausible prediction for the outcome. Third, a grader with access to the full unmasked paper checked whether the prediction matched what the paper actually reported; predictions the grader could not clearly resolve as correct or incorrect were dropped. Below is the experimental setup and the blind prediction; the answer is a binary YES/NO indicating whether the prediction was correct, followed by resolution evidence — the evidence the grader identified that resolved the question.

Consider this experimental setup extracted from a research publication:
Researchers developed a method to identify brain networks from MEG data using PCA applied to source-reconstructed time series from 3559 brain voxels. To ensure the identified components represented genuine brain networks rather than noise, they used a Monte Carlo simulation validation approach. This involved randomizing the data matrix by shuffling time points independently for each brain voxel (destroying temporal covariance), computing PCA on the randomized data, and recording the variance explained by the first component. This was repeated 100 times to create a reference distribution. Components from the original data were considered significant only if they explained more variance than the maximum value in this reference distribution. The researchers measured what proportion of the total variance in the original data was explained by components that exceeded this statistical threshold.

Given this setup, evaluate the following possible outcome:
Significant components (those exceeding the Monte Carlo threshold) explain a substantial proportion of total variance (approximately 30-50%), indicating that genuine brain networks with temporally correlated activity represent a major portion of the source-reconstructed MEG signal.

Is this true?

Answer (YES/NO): NO